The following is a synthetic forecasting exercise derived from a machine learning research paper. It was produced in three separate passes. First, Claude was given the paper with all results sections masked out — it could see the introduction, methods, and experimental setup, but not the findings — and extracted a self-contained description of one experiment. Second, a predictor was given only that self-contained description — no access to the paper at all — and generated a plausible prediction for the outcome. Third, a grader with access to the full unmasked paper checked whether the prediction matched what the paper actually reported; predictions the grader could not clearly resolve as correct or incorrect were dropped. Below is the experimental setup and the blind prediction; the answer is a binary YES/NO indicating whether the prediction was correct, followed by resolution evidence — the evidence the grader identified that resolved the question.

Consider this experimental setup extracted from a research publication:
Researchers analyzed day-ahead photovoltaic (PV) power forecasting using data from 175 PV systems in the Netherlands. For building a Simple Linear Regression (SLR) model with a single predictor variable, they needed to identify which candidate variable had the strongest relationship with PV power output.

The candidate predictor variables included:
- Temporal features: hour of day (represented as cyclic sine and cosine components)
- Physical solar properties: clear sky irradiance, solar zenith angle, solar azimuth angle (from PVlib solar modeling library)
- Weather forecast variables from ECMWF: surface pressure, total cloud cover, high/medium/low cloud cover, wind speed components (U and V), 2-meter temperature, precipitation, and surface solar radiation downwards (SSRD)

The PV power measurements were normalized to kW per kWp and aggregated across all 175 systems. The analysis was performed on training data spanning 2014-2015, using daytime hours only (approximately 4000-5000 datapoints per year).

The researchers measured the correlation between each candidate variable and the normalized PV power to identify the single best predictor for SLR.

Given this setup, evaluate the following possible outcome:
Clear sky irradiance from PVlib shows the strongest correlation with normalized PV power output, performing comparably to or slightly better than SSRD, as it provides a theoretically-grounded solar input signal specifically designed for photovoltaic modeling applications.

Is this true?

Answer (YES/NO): NO